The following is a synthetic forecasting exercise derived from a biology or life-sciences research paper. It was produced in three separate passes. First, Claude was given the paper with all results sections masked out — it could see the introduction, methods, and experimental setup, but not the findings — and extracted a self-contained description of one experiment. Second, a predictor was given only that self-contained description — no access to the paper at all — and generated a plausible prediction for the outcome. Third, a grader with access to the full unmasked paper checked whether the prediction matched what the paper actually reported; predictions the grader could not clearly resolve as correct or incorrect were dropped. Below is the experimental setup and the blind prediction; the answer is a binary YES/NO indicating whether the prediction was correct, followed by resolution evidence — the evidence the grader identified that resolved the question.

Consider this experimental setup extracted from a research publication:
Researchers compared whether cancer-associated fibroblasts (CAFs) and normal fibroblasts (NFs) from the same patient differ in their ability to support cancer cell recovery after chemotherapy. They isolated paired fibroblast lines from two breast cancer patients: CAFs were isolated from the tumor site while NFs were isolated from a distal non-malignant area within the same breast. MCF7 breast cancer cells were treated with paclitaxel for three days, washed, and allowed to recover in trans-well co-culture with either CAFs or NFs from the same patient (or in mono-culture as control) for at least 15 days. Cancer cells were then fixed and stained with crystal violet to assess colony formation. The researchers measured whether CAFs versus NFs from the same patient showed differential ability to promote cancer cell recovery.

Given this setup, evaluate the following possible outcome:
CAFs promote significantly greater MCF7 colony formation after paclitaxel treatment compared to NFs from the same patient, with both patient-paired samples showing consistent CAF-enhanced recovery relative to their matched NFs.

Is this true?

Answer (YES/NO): NO